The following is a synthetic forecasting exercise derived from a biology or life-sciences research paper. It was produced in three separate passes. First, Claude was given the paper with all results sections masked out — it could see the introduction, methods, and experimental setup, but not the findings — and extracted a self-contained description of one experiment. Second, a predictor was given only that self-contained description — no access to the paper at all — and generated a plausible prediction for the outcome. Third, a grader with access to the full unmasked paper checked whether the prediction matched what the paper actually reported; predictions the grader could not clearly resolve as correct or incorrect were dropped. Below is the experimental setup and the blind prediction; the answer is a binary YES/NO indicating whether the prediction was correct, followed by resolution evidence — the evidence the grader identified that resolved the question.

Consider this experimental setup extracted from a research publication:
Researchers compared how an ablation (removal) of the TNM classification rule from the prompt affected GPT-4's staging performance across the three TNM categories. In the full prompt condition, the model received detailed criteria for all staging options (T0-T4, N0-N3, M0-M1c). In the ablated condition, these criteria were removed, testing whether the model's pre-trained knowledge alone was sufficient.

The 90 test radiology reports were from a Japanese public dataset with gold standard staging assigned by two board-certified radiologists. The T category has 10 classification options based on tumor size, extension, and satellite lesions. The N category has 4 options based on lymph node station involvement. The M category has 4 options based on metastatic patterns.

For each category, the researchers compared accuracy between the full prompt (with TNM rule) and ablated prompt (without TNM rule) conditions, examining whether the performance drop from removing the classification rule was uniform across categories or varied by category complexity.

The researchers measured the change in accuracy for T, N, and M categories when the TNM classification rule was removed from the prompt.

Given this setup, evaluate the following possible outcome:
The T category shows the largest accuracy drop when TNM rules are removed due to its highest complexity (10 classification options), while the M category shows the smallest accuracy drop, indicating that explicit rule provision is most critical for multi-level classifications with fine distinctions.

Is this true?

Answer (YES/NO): NO